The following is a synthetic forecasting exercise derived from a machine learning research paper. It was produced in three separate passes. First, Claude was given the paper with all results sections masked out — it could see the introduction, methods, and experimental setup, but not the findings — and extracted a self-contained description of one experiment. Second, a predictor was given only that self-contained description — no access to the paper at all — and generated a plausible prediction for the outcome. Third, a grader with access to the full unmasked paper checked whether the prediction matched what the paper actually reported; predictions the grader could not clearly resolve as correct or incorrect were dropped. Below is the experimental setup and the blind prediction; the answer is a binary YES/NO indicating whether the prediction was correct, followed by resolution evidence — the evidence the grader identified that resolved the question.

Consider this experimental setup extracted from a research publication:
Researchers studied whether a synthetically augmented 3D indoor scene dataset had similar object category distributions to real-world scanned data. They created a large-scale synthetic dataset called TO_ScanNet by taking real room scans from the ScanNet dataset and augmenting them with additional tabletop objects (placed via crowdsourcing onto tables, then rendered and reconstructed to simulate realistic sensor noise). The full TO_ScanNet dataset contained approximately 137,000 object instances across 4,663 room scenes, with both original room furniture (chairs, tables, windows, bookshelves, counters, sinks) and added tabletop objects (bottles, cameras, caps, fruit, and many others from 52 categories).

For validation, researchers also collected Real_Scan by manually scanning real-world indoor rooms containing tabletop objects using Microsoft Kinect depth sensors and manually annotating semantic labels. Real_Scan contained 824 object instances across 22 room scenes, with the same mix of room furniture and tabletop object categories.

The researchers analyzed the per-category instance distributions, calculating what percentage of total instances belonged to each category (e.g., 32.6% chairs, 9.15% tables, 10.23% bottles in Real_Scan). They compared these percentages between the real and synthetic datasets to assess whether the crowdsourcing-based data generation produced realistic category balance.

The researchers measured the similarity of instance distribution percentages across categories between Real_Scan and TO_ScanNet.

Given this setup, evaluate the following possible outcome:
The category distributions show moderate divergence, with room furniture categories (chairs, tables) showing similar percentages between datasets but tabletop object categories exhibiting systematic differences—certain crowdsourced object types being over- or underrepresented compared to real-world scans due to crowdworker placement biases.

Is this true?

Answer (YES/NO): NO